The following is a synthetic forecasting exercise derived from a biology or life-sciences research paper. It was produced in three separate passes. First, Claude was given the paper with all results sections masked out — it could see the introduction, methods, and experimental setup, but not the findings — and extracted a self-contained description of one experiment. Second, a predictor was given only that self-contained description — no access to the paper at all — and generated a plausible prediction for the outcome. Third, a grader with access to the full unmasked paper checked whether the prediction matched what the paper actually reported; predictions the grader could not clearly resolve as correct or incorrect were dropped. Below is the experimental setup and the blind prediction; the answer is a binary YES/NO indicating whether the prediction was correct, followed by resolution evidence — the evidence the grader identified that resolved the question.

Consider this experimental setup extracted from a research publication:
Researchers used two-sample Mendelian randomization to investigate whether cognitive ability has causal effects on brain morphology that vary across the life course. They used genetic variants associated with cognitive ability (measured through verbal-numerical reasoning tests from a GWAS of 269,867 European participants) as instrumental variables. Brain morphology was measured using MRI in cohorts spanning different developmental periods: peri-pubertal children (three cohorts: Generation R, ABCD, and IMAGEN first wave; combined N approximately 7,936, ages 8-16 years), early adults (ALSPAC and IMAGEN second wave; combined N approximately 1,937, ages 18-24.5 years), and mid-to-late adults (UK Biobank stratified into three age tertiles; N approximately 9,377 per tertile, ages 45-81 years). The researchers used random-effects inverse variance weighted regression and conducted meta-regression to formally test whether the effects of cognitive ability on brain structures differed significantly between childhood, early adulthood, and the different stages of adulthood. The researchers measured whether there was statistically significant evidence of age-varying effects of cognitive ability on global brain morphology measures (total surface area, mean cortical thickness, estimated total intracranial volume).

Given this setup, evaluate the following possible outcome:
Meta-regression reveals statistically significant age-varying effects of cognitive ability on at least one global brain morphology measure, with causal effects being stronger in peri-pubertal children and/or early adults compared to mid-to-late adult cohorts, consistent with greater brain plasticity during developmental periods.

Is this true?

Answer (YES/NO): NO